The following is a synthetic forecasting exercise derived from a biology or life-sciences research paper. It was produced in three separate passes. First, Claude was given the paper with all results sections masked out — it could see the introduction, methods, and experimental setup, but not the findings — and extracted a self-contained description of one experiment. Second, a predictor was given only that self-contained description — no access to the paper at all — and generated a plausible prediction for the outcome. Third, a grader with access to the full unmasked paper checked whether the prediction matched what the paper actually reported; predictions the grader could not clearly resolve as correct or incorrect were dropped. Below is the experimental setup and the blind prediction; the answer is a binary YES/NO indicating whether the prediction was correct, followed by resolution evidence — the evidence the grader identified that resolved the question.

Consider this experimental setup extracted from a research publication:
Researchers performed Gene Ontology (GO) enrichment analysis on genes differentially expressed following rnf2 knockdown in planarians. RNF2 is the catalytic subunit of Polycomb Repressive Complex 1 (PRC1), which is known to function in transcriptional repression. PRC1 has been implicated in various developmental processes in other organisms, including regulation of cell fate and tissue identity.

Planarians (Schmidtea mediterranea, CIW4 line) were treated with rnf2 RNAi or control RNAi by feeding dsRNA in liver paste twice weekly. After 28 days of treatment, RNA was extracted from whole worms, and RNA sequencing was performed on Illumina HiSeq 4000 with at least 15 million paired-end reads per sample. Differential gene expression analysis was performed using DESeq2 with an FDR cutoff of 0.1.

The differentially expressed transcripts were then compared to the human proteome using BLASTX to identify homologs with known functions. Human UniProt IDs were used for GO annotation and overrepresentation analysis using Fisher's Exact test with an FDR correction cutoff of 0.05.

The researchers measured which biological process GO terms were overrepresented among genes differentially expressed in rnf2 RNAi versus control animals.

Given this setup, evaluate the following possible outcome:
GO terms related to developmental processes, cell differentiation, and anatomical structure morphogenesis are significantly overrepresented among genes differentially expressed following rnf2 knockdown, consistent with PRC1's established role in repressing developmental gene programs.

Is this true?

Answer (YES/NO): NO